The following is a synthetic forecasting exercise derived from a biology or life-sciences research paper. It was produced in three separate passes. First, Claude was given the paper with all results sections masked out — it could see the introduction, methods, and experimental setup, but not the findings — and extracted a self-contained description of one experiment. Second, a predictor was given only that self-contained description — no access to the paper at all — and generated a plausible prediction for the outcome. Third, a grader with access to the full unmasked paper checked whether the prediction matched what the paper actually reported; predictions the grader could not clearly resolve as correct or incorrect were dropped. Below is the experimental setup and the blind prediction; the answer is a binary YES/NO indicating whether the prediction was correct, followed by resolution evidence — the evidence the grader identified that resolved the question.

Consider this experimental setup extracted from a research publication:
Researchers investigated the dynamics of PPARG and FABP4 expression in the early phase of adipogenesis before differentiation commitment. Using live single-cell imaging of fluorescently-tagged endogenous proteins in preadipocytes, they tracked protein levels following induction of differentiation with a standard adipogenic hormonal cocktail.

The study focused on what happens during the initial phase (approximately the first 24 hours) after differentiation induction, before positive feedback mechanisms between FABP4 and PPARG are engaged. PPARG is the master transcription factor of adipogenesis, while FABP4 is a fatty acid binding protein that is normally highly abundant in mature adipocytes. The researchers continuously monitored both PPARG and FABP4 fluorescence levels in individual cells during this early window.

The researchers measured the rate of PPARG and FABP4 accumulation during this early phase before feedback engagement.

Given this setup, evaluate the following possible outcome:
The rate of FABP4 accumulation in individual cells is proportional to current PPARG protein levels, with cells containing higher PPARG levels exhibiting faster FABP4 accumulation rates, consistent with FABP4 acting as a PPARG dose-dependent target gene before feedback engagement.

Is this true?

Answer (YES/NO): NO